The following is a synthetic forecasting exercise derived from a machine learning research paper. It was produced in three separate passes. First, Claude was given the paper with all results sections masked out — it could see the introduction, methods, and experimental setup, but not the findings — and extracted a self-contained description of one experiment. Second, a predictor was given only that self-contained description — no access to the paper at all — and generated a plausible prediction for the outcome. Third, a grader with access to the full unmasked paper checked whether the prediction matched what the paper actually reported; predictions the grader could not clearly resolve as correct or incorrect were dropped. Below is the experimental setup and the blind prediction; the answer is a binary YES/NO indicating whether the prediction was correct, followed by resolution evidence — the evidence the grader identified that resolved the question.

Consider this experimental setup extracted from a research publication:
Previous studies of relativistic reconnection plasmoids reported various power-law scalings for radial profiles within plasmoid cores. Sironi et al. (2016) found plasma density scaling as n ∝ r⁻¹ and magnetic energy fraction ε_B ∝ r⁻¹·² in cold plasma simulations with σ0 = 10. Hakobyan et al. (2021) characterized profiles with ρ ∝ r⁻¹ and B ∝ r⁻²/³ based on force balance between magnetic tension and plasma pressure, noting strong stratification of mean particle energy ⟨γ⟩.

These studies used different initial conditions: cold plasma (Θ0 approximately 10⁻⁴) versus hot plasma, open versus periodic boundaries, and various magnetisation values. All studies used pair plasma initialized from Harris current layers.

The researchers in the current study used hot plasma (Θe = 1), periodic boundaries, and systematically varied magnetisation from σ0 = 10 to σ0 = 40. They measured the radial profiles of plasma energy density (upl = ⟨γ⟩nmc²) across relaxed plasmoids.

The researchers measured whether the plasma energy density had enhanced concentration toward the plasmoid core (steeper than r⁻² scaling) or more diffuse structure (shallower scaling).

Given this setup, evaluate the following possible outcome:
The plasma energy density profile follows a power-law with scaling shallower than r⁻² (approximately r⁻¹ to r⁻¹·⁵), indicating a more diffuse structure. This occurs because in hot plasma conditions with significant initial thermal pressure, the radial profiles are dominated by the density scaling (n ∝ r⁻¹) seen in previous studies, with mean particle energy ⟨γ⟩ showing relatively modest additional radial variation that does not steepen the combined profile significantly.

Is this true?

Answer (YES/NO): NO